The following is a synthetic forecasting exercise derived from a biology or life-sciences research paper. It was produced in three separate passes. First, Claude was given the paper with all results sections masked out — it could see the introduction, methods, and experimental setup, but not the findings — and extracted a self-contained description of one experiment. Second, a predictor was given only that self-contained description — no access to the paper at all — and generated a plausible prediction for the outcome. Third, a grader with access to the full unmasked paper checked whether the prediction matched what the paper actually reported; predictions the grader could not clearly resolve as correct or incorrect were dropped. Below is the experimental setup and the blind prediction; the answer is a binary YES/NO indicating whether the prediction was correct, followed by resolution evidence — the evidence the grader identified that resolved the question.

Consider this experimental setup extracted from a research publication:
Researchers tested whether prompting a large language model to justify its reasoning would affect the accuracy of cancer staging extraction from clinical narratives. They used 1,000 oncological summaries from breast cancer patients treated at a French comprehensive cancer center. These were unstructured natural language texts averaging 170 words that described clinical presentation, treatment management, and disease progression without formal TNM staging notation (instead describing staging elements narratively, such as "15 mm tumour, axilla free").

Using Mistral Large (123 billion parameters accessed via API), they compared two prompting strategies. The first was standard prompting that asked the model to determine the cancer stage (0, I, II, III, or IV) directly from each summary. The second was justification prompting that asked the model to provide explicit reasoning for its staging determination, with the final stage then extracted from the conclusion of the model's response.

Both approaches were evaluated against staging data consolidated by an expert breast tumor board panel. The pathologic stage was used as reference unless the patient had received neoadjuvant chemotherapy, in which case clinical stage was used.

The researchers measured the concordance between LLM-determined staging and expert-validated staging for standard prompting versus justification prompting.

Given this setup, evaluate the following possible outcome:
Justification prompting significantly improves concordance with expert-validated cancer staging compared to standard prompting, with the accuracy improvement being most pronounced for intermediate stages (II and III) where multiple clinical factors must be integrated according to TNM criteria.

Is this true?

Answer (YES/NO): NO